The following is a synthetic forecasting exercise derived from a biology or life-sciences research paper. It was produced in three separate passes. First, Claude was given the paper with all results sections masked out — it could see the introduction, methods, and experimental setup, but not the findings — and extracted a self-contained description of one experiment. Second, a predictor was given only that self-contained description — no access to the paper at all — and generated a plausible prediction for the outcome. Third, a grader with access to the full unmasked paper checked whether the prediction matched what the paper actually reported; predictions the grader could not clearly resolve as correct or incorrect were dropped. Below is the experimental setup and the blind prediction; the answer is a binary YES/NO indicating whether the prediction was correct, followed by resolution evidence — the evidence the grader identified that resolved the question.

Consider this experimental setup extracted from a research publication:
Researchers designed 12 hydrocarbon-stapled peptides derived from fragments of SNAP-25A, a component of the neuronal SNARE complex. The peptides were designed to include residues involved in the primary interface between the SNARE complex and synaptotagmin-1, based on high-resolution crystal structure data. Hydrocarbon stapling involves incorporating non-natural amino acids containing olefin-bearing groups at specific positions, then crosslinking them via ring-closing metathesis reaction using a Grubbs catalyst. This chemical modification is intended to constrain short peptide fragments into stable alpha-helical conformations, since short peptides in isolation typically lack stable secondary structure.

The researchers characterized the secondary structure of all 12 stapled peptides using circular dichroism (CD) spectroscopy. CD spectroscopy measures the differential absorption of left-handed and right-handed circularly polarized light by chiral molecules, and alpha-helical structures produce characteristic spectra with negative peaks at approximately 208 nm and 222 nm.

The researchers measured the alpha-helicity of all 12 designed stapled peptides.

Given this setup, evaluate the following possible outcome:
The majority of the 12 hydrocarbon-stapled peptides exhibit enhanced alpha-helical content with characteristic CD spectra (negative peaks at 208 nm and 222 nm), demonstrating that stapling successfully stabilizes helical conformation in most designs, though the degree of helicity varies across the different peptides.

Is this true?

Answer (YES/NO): YES